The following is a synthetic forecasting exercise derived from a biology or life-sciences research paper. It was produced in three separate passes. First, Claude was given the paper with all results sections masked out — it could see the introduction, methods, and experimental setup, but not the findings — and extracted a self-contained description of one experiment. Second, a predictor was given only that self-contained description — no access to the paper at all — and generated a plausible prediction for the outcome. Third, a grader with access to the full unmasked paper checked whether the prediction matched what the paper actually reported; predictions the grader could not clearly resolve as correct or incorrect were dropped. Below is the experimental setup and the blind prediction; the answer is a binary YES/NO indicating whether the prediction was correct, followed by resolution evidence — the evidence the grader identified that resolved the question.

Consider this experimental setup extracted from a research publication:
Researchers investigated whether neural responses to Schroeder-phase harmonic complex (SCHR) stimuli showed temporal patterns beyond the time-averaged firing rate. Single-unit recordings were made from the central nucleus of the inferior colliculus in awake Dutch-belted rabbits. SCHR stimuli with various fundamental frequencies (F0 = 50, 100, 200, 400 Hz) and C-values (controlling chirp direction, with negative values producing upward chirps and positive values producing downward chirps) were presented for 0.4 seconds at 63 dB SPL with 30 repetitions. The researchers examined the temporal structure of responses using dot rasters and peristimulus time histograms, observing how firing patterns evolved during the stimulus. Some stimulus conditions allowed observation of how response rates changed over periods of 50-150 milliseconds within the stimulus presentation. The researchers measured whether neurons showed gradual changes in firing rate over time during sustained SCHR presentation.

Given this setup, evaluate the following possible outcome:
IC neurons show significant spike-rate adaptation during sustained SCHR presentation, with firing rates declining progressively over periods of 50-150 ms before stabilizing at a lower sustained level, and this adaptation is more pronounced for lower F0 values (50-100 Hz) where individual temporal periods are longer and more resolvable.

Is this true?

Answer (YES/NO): NO